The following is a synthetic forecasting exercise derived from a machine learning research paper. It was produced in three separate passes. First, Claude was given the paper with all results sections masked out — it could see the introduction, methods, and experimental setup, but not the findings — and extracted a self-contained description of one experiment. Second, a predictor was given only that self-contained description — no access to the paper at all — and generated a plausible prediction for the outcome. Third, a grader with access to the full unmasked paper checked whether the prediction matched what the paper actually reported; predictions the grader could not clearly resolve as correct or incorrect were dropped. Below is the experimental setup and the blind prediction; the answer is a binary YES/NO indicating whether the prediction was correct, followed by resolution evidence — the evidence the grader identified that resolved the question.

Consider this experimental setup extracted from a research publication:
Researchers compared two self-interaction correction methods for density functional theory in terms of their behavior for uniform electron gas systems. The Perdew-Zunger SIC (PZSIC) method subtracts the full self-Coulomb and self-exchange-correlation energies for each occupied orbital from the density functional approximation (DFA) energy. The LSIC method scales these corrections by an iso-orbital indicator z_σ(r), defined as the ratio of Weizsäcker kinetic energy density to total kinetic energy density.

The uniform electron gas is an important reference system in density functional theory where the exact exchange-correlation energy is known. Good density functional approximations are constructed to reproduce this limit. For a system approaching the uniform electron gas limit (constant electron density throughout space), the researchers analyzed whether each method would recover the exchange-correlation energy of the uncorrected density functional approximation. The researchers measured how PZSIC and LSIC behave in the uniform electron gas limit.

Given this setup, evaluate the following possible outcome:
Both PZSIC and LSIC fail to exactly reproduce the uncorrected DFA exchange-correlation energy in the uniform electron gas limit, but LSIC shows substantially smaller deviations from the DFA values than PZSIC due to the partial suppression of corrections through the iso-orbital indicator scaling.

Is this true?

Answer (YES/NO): NO